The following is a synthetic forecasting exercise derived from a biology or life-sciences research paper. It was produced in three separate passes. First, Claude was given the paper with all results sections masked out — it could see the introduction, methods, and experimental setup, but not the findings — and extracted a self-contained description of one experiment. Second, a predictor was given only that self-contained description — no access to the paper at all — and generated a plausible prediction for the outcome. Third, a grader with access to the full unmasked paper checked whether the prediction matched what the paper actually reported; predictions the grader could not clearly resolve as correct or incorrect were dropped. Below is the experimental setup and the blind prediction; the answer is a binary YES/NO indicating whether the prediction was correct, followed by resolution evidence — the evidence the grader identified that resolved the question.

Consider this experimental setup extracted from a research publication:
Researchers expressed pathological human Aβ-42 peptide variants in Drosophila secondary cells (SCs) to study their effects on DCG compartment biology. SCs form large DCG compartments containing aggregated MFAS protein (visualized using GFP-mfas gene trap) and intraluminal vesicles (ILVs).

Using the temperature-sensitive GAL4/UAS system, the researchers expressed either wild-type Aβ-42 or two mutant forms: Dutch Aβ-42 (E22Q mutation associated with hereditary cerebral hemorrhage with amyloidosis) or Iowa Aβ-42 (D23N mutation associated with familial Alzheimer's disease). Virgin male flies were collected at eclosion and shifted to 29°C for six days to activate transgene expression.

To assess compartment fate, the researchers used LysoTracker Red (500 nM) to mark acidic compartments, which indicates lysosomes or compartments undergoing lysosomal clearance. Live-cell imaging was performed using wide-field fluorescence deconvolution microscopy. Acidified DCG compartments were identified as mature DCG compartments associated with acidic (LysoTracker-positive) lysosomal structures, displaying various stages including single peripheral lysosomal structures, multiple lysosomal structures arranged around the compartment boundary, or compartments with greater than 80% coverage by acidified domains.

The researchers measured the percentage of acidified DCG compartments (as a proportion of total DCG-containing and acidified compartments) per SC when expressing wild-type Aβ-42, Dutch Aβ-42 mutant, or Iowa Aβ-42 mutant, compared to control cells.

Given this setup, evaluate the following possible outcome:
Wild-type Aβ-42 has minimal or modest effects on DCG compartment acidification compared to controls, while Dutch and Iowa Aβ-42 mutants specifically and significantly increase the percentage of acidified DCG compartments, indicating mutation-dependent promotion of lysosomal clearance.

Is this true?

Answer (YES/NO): NO